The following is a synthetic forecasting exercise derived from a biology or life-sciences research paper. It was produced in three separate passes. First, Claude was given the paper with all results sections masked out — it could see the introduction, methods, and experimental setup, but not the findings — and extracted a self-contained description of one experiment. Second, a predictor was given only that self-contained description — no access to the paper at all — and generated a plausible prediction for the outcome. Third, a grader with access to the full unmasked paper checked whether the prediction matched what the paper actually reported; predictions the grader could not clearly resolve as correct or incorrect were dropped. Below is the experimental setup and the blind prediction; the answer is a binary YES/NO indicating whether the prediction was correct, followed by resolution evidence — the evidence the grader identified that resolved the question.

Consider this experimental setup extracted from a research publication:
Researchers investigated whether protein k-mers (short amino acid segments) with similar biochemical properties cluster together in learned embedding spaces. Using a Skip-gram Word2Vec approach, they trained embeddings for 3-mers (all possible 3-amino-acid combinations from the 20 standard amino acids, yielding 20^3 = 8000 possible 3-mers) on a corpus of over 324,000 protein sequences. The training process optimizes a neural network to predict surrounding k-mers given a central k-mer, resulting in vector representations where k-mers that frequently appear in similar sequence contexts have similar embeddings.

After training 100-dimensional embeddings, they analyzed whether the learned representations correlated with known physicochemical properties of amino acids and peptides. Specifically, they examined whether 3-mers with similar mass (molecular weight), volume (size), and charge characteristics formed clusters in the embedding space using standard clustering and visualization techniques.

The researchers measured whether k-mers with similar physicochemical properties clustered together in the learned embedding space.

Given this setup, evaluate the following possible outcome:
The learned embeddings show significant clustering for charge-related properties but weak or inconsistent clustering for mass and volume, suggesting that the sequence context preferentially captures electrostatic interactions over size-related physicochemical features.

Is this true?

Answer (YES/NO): NO